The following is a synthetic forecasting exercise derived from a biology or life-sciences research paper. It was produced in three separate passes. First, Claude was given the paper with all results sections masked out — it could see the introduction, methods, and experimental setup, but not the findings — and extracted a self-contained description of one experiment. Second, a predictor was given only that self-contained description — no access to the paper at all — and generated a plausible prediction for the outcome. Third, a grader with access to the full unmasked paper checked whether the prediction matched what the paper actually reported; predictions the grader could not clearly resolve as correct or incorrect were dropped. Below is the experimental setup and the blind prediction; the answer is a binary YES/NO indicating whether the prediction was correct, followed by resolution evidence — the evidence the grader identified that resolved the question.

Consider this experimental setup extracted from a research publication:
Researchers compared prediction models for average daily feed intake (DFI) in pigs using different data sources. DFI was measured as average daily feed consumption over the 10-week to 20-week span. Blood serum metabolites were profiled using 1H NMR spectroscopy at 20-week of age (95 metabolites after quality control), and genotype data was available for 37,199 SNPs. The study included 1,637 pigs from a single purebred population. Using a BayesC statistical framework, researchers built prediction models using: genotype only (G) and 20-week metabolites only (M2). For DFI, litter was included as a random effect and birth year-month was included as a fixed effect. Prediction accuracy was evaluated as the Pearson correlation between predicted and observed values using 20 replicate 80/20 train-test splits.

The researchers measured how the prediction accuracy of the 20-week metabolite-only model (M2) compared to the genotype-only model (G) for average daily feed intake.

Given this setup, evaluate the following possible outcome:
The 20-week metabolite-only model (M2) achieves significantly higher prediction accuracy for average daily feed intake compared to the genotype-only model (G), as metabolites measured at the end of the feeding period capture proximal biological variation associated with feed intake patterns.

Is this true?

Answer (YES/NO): NO